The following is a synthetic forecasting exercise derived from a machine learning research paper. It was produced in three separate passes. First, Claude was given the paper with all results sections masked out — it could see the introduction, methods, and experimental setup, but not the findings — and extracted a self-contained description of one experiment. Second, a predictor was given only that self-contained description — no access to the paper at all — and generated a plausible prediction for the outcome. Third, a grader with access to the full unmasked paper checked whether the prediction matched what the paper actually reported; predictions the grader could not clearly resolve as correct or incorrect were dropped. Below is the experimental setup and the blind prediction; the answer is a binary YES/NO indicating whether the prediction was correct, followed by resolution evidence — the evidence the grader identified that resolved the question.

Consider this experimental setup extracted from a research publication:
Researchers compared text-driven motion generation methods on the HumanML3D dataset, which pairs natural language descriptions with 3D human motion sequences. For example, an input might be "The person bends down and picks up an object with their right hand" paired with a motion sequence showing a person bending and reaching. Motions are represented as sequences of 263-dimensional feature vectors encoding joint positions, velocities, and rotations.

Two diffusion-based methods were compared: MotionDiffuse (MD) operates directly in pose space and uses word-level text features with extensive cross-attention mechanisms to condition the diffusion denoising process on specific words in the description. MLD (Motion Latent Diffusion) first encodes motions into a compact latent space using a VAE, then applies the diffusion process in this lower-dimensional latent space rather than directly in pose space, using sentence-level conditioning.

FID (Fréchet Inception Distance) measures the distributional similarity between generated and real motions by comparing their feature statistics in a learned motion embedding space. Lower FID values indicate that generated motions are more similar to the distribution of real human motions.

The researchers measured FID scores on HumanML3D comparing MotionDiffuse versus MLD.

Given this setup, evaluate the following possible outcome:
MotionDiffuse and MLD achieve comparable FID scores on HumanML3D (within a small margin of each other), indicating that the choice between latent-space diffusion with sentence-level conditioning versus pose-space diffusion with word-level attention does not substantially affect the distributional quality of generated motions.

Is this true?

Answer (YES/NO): NO